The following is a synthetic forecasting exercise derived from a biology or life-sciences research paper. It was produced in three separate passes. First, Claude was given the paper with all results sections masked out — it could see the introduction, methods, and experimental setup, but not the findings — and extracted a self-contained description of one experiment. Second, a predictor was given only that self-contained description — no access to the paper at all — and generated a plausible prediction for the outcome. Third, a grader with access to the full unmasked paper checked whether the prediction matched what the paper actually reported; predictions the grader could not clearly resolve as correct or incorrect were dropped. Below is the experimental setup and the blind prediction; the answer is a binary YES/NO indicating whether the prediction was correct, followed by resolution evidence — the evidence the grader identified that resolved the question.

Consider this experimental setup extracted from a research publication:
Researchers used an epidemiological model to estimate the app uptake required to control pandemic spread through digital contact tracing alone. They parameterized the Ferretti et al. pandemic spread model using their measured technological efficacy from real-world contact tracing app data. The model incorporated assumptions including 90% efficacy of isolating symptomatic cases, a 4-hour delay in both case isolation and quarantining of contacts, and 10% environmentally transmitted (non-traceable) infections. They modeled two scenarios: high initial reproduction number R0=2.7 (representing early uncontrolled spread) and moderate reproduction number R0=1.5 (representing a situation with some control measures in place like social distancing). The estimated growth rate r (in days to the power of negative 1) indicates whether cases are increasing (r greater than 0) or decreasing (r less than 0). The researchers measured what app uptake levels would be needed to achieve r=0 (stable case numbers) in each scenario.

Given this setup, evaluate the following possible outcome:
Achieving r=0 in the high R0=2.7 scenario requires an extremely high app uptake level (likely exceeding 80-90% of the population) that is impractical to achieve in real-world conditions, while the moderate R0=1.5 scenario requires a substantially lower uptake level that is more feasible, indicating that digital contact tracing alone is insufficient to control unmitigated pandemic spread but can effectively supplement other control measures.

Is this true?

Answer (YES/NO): YES